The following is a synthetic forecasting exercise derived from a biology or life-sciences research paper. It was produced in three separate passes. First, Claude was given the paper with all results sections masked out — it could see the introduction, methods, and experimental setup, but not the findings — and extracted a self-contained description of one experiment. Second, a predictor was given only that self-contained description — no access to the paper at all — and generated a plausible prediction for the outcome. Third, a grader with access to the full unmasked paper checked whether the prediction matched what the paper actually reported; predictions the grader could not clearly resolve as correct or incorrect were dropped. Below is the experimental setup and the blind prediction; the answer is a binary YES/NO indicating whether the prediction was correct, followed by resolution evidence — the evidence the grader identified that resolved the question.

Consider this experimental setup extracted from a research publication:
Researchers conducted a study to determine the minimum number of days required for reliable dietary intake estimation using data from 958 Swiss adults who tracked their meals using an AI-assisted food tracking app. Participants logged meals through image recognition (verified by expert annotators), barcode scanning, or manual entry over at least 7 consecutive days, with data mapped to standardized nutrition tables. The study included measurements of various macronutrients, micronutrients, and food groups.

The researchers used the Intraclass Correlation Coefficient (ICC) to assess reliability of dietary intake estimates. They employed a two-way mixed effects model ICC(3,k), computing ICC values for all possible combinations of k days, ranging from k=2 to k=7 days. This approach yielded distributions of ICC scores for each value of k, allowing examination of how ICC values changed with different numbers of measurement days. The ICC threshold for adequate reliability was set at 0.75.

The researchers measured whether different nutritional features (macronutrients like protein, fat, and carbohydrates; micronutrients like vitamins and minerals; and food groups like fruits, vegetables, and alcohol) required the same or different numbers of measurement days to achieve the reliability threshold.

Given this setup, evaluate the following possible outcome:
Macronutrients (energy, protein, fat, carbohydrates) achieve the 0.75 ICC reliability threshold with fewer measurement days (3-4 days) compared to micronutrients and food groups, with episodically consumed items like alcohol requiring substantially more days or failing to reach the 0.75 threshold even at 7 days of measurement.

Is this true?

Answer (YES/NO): NO